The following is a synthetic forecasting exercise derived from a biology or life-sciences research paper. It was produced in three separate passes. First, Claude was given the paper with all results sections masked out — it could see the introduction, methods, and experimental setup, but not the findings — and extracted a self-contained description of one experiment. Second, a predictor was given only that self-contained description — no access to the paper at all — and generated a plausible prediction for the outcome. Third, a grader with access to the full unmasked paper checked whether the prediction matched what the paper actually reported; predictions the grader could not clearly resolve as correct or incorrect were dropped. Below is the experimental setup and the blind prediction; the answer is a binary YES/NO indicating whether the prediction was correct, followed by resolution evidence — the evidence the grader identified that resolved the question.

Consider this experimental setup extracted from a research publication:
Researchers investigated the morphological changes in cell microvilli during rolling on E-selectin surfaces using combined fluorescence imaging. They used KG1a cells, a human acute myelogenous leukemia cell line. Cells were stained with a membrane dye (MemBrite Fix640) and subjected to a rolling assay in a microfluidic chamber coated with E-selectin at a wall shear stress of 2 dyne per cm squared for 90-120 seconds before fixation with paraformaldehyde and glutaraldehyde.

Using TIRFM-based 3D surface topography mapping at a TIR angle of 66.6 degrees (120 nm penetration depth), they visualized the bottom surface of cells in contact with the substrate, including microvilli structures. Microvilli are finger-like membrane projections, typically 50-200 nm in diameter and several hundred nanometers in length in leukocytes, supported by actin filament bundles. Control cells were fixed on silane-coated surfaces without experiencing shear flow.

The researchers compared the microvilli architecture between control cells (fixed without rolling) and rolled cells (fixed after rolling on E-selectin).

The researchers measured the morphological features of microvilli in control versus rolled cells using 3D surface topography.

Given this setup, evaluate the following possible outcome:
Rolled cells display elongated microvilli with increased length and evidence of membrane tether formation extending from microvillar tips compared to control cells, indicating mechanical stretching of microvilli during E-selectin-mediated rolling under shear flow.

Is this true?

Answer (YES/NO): NO